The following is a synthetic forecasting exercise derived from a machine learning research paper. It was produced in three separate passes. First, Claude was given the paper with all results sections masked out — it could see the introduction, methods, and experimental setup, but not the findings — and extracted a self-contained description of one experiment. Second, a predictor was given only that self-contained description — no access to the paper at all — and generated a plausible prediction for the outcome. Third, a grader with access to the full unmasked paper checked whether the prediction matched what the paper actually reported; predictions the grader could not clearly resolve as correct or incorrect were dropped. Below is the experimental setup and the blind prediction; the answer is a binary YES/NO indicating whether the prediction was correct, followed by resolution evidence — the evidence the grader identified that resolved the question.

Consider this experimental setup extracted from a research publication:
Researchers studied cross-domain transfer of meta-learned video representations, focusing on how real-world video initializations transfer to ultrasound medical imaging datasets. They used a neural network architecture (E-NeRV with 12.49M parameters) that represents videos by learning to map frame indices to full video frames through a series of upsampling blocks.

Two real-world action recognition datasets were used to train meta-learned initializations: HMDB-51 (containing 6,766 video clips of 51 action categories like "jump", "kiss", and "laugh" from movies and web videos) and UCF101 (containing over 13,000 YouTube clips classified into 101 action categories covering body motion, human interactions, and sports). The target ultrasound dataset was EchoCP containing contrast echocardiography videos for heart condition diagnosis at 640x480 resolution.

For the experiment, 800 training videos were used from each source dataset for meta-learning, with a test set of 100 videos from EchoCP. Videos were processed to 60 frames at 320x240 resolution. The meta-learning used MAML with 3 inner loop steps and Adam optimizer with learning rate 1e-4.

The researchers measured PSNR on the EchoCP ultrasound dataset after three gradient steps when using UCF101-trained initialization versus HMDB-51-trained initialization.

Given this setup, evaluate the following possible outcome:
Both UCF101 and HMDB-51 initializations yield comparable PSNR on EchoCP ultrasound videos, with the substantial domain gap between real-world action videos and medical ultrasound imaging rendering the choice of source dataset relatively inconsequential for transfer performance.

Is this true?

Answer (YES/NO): YES